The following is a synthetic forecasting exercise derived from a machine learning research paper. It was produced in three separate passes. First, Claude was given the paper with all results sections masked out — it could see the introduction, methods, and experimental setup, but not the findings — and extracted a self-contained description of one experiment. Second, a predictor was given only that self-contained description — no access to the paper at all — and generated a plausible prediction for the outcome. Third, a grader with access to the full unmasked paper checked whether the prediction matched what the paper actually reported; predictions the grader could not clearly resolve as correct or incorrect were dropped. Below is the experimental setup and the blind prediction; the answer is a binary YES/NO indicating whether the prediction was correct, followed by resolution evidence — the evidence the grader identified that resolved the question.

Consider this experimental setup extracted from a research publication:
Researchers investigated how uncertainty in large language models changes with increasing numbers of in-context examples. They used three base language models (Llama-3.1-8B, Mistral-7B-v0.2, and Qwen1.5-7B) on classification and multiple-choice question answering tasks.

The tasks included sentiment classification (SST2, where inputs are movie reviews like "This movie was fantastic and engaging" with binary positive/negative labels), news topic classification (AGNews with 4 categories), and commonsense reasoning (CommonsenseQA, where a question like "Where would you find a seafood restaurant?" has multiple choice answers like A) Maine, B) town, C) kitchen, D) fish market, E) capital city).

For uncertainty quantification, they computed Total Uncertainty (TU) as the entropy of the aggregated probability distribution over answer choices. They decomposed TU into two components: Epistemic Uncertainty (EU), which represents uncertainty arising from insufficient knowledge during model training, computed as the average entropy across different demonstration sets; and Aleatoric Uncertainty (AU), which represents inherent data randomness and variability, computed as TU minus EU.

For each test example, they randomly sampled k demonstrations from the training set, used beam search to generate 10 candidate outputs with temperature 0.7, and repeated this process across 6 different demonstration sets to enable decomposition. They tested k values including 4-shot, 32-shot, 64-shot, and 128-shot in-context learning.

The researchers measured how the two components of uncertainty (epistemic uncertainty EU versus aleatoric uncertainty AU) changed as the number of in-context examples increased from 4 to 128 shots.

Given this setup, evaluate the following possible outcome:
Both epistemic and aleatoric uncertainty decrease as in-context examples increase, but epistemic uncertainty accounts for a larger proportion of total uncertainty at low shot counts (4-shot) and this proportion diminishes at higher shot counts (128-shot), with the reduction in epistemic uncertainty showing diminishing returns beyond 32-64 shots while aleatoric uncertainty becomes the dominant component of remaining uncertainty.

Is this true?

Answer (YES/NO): NO